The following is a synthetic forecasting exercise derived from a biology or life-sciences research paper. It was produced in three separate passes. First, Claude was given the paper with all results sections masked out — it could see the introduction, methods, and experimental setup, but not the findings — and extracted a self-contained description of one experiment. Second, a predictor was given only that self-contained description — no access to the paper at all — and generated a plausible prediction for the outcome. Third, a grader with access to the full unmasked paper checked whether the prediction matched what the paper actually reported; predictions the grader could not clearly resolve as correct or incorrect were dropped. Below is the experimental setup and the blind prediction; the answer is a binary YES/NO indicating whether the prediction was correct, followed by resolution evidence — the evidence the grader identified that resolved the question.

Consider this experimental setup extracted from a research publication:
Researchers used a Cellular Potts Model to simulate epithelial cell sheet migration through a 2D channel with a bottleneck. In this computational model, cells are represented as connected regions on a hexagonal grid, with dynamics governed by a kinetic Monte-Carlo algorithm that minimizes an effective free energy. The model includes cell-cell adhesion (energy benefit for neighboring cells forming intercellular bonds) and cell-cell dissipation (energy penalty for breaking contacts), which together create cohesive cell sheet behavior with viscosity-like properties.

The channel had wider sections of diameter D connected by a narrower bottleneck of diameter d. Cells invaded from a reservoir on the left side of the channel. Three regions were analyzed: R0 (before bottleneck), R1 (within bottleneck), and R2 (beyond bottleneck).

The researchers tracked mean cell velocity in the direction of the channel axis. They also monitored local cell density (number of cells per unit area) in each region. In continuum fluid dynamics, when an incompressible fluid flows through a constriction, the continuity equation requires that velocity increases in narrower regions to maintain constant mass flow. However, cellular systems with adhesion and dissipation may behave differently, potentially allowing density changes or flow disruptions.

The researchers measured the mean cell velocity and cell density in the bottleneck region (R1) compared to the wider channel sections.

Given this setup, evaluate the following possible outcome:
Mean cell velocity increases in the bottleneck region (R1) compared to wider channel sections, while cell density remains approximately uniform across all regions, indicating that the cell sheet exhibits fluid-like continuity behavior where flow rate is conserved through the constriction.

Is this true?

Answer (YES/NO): NO